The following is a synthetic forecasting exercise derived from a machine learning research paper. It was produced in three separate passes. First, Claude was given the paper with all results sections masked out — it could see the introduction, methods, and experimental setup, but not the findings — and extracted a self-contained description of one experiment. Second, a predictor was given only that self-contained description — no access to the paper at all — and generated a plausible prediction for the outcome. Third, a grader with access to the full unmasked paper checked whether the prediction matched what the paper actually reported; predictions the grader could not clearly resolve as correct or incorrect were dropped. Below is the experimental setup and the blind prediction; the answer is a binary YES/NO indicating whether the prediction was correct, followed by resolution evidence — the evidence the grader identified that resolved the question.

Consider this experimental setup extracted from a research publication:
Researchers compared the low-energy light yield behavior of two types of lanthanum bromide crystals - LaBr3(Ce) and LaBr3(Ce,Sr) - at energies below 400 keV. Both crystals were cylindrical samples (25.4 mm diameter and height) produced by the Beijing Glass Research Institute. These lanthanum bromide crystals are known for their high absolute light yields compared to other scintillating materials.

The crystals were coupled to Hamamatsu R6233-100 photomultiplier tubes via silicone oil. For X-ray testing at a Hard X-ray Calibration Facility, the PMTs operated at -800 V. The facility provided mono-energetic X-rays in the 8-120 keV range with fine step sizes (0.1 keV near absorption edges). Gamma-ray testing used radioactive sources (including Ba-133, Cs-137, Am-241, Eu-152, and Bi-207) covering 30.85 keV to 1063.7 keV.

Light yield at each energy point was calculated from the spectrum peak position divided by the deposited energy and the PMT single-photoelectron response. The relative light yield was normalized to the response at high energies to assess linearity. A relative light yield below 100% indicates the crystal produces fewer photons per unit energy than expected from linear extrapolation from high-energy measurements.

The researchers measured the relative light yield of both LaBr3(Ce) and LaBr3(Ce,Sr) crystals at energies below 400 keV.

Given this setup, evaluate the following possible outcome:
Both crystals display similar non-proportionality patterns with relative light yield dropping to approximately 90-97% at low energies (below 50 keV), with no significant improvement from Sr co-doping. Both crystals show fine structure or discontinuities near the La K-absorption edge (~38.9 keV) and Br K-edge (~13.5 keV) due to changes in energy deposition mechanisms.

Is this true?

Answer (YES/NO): NO